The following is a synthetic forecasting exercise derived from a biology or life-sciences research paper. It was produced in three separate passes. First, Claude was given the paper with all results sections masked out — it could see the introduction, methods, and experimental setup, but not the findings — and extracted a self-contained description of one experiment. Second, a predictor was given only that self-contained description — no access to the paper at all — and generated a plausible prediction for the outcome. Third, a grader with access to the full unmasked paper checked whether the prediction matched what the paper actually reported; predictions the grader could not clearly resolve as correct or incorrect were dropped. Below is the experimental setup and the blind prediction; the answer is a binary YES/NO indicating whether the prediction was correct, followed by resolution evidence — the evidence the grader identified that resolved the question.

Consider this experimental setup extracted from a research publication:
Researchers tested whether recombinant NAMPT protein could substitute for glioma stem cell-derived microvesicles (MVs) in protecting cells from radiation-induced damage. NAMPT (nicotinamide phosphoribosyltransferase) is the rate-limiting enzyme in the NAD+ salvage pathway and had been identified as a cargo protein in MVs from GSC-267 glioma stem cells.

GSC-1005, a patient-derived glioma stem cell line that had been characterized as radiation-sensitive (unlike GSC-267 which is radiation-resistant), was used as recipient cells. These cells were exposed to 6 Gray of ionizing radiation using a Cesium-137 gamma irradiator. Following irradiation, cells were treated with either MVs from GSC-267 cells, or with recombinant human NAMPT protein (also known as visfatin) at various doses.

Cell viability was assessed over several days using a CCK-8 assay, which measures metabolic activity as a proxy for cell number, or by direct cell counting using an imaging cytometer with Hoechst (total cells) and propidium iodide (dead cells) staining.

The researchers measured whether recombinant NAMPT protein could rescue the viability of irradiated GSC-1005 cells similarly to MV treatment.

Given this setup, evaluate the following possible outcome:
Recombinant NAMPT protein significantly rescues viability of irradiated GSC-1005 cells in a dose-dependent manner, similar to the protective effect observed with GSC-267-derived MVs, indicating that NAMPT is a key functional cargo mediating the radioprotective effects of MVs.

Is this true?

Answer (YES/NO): NO